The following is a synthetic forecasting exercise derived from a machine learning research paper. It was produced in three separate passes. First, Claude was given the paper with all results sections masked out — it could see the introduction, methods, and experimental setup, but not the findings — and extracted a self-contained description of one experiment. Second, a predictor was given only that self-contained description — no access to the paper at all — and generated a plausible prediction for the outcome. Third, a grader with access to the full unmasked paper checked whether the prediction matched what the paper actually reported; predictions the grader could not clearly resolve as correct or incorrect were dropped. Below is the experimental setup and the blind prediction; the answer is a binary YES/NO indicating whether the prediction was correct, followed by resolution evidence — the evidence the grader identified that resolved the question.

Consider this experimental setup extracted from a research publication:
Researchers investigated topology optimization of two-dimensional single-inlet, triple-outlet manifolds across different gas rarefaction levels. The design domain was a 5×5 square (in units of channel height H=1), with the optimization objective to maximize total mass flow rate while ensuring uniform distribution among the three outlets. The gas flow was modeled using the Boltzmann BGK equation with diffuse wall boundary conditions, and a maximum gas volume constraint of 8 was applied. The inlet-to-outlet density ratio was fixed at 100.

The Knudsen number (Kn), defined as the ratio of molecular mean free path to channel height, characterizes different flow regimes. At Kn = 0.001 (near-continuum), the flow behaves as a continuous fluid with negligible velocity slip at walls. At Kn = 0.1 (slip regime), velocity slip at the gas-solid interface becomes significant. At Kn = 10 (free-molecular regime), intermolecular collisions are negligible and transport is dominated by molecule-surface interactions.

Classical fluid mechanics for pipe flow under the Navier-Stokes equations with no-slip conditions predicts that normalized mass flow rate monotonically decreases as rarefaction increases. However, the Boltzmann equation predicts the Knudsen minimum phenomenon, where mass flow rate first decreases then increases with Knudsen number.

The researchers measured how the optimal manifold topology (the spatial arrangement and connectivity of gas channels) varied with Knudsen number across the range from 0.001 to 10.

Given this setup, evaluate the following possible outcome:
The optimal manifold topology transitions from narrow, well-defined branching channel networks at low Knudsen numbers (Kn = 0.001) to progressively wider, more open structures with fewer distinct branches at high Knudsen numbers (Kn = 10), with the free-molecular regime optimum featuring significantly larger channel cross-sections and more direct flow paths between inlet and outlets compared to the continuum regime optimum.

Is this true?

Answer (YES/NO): NO